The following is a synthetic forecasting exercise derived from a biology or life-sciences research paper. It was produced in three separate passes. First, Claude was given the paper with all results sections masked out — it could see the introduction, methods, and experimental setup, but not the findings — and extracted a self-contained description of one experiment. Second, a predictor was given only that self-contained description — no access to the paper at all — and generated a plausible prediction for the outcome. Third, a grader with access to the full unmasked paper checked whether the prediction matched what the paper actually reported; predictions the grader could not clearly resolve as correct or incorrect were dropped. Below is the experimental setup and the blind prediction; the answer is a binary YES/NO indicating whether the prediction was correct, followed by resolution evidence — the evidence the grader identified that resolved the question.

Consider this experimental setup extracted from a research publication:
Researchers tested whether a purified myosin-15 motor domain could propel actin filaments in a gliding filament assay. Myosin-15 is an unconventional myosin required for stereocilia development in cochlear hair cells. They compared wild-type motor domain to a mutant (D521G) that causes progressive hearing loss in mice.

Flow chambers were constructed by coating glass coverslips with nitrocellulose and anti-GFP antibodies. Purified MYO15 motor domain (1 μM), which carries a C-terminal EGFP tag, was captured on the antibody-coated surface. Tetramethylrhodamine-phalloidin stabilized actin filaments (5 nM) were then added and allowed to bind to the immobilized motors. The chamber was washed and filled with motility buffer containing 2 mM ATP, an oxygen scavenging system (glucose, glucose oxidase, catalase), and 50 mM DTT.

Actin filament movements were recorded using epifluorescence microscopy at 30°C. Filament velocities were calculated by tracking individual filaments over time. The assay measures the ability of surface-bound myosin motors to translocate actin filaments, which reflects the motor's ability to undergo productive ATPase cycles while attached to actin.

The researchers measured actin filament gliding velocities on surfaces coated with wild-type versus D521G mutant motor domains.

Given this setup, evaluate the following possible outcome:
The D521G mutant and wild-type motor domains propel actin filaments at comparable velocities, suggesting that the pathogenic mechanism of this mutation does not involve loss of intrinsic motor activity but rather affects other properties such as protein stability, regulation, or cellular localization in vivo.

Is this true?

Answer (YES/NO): NO